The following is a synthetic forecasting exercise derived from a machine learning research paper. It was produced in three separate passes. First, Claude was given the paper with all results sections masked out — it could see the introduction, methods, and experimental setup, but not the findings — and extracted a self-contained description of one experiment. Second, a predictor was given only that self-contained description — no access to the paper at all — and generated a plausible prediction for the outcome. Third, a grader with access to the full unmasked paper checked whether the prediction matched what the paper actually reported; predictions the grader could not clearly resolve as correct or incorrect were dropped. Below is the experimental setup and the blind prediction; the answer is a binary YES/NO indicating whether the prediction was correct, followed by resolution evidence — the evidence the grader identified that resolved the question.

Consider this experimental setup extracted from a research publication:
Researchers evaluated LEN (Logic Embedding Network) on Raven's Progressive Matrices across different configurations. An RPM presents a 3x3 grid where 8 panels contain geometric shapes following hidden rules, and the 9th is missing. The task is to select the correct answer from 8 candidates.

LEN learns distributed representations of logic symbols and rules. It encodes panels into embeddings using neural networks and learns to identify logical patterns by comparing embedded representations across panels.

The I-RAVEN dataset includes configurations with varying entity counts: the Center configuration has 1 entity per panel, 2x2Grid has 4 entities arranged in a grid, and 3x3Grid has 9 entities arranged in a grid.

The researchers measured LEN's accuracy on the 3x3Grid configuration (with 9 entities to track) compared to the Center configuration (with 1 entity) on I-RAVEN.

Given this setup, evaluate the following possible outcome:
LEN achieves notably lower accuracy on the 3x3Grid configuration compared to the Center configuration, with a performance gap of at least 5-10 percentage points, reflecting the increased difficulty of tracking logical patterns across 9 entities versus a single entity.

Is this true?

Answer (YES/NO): YES